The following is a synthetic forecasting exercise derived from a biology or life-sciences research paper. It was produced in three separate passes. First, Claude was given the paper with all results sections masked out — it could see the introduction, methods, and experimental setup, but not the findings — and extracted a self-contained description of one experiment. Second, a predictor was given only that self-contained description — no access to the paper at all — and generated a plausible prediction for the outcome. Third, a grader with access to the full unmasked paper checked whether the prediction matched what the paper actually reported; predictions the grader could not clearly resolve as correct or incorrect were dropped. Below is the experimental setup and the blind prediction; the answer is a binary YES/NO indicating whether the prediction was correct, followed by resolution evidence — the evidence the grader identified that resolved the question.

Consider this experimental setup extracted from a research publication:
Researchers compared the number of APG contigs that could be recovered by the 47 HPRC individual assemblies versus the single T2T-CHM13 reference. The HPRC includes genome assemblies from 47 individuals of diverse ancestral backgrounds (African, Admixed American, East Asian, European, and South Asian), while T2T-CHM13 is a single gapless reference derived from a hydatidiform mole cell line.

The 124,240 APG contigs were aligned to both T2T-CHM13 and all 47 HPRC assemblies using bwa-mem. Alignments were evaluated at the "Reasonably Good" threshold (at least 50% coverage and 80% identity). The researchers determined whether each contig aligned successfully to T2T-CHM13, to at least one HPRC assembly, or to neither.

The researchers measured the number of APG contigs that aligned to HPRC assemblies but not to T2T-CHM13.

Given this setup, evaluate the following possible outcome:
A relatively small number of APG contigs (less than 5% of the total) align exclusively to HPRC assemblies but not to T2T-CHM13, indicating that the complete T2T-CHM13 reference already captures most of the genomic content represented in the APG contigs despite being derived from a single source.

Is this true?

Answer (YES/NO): NO